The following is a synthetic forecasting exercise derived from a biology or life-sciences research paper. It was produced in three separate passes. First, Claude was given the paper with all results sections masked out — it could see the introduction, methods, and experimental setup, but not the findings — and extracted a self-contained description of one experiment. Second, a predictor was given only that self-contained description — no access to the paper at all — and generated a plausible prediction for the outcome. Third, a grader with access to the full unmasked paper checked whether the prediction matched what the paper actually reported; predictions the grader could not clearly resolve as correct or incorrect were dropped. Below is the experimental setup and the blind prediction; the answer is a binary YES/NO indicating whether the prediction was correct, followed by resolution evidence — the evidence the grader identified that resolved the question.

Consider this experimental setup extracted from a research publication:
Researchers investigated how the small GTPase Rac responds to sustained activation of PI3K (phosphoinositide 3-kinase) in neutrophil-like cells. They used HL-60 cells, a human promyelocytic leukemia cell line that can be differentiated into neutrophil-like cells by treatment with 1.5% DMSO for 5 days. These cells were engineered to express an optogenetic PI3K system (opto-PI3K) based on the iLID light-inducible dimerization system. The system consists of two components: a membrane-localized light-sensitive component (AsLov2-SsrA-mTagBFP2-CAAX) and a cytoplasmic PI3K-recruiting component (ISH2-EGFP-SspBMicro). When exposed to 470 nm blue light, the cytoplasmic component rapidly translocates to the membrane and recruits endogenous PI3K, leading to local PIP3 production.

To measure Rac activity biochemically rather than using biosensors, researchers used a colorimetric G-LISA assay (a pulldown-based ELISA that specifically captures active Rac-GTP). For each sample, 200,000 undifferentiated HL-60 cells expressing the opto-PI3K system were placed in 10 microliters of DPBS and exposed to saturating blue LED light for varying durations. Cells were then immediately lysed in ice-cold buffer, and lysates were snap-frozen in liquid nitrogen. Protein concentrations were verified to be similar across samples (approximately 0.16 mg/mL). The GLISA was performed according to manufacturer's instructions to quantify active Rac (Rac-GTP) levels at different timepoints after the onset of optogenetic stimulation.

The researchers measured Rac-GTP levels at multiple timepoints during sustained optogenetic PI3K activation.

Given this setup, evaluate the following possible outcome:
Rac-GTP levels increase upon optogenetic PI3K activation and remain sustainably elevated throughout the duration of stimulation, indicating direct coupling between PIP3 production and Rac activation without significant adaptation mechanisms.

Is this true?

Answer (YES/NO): NO